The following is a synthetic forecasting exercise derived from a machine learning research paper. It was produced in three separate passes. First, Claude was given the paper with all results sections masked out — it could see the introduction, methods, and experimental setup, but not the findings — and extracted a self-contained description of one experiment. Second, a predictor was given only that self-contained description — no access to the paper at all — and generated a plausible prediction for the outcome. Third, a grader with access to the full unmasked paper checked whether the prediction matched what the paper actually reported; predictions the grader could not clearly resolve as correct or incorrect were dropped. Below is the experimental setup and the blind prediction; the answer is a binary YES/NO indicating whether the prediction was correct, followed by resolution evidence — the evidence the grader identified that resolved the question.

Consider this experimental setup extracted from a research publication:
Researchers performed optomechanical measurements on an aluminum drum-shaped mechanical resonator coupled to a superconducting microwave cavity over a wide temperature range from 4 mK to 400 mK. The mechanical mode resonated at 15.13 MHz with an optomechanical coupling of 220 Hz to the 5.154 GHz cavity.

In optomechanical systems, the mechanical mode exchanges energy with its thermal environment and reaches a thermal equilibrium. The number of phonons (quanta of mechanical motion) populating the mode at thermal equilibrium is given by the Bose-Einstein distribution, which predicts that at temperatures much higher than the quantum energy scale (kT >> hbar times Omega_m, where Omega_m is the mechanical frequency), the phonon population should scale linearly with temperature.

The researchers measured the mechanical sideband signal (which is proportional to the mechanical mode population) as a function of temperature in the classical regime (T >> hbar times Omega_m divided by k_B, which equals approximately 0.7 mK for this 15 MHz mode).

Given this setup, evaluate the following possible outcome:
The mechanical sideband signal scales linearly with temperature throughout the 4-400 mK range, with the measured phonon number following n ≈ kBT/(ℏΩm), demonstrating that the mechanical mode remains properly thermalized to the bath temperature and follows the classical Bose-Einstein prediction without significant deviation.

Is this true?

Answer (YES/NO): YES